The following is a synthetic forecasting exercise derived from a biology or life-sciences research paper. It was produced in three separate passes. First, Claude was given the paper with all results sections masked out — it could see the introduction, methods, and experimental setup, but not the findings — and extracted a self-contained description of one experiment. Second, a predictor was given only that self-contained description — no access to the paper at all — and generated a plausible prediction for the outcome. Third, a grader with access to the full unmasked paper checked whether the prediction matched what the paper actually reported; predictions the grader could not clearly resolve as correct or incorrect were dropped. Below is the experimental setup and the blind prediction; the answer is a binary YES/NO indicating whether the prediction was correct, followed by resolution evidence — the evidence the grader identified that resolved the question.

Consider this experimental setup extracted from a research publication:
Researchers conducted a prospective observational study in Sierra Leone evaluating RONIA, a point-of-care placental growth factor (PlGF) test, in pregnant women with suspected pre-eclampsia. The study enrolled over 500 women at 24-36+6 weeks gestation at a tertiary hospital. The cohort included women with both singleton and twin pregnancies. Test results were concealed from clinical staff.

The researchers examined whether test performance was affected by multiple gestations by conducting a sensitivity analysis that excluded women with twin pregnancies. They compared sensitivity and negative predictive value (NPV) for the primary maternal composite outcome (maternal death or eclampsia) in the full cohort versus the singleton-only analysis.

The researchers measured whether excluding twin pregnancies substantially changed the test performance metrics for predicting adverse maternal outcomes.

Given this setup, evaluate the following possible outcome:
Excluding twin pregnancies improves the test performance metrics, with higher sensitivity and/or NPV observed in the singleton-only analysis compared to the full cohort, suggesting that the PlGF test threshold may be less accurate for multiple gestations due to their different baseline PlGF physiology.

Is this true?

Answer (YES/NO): NO